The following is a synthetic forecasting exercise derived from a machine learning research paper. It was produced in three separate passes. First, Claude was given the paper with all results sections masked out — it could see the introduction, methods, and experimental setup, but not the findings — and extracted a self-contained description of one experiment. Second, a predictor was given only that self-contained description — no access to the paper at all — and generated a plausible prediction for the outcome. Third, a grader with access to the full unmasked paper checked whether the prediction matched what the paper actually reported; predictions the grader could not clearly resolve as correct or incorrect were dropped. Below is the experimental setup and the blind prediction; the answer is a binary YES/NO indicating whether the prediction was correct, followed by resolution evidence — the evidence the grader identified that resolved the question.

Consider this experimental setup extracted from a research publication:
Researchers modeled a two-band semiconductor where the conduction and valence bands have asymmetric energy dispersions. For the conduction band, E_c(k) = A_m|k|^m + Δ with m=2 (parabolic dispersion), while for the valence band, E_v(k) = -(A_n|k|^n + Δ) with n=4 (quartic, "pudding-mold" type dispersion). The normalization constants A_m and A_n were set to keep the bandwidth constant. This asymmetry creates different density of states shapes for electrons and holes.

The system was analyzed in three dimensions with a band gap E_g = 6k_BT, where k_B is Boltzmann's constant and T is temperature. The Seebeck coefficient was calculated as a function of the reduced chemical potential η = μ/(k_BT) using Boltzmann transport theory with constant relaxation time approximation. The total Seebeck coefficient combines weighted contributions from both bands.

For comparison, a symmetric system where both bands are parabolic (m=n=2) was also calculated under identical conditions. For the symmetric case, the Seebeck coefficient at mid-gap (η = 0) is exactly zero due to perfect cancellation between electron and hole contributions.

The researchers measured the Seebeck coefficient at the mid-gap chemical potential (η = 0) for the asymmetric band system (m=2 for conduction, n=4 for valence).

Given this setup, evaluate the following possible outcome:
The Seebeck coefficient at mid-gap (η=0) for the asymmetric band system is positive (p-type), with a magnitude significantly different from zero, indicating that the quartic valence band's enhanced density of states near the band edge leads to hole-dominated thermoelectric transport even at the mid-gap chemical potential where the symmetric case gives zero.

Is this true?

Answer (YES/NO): YES